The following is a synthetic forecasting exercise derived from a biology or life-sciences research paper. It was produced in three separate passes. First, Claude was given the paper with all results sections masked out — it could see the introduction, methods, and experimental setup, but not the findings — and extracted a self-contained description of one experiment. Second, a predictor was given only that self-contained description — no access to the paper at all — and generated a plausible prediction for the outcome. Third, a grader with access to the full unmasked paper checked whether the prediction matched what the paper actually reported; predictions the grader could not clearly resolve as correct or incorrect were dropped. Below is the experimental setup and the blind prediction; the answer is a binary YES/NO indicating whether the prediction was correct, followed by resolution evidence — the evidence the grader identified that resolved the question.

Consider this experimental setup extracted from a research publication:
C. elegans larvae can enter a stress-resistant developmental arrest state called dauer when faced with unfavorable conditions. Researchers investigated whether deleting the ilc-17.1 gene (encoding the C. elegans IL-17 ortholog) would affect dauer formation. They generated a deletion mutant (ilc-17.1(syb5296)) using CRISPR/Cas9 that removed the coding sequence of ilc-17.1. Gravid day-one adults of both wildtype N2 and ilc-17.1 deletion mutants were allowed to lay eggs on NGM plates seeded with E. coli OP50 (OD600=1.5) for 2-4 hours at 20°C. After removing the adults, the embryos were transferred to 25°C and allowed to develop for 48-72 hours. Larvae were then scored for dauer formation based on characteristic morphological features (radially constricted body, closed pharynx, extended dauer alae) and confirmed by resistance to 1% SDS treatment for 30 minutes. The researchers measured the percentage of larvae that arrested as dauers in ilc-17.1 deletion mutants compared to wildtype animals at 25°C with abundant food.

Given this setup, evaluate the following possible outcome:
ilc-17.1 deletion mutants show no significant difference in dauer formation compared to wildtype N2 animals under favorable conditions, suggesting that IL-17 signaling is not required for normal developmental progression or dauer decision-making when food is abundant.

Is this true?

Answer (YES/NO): NO